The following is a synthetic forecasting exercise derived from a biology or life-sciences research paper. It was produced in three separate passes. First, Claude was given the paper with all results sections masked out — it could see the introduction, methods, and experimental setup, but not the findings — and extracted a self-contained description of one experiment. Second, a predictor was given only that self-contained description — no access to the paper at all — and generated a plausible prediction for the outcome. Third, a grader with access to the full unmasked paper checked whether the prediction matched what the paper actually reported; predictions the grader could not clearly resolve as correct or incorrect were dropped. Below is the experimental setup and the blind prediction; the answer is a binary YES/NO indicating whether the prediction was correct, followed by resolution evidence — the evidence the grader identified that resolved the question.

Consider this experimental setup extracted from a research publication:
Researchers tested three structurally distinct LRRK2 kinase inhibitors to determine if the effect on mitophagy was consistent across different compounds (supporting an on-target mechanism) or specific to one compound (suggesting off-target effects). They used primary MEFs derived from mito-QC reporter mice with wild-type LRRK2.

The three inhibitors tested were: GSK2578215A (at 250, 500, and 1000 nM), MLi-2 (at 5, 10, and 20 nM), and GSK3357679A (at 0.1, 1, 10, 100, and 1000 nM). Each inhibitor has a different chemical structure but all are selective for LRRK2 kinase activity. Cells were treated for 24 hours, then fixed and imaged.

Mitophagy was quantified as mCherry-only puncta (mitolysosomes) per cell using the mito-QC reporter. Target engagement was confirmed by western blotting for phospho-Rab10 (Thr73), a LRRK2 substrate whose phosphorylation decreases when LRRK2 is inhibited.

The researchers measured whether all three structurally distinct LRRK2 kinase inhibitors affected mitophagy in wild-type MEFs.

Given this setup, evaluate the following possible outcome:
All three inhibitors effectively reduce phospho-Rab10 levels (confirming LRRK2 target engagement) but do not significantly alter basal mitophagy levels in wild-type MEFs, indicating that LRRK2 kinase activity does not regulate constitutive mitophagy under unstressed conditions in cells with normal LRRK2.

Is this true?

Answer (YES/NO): NO